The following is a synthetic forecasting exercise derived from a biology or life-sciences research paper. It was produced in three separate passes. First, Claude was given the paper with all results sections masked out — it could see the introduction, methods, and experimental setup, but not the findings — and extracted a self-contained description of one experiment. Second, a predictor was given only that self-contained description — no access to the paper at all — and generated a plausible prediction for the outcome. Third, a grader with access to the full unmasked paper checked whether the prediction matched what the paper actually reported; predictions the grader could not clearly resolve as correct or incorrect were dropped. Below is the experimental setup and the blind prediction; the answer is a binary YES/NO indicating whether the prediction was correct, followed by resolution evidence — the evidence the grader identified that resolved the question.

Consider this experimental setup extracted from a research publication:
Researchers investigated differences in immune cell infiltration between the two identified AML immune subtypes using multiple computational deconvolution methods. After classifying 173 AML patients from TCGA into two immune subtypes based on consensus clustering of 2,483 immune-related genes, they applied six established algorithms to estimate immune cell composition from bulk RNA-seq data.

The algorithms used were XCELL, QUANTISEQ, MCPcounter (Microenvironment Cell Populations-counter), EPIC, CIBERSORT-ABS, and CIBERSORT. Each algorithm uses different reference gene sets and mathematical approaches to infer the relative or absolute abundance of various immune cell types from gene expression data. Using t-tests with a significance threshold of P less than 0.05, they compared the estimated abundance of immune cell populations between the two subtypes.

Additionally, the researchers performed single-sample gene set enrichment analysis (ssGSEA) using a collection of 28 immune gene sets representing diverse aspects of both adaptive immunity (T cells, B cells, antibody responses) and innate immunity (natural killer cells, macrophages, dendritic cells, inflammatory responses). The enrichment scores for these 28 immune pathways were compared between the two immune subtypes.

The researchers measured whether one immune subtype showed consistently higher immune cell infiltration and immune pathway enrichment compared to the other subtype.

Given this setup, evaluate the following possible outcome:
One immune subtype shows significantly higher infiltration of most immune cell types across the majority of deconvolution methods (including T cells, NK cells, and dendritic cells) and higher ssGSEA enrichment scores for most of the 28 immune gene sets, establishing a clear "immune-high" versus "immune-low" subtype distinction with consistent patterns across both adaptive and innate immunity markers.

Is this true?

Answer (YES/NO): YES